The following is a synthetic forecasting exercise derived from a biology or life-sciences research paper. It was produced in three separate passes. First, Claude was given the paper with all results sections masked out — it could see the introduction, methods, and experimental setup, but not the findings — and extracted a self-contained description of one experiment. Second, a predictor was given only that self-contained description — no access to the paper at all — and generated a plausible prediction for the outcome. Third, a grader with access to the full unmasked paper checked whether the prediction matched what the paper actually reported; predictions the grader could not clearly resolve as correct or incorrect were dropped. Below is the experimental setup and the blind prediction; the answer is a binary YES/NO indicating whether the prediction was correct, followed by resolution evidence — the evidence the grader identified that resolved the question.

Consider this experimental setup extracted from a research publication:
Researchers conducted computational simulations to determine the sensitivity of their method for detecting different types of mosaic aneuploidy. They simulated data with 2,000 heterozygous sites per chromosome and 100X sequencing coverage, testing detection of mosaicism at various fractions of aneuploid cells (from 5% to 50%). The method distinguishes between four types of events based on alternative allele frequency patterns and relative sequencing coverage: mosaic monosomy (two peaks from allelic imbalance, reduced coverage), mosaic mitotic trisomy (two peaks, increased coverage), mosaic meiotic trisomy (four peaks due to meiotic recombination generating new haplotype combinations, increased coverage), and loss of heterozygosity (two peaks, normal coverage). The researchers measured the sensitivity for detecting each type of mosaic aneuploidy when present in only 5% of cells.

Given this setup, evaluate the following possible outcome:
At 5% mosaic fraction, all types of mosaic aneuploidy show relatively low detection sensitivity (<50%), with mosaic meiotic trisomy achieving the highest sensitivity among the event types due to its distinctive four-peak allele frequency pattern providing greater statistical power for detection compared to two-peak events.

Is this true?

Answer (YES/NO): NO